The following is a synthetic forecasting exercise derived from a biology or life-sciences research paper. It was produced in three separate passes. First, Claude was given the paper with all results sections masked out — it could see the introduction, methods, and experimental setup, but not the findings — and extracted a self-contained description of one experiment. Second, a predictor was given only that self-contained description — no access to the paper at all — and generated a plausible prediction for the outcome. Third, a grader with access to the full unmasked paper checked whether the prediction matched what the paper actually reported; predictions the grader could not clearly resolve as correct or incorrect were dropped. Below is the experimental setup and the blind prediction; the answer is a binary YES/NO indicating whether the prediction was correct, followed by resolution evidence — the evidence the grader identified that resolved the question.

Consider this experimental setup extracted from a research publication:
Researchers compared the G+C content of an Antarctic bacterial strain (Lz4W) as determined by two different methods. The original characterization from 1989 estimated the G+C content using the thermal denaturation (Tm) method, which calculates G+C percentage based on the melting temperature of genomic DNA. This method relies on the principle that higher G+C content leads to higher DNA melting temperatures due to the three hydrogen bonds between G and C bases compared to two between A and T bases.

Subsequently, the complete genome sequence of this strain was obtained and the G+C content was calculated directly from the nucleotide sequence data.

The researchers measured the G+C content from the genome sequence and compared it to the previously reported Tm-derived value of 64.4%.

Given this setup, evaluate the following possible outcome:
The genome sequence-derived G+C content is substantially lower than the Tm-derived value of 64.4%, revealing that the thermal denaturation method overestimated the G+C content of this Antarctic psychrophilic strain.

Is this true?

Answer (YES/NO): YES